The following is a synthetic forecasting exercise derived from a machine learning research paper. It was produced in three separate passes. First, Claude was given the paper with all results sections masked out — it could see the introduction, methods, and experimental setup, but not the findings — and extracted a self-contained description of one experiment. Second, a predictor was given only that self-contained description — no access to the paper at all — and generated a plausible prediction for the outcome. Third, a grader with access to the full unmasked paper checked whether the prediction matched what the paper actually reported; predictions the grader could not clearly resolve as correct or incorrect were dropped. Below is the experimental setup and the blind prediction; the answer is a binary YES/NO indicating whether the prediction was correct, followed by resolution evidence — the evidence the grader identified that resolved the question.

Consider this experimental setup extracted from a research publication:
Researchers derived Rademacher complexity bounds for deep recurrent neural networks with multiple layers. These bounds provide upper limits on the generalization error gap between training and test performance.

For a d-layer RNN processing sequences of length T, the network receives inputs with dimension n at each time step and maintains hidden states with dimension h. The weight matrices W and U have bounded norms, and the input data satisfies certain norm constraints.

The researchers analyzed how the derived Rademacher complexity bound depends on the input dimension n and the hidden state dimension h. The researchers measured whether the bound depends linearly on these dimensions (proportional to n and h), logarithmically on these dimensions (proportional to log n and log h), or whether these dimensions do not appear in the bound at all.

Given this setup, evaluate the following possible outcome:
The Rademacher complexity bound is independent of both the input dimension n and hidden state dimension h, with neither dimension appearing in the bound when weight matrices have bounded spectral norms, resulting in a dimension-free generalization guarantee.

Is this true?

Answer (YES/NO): NO